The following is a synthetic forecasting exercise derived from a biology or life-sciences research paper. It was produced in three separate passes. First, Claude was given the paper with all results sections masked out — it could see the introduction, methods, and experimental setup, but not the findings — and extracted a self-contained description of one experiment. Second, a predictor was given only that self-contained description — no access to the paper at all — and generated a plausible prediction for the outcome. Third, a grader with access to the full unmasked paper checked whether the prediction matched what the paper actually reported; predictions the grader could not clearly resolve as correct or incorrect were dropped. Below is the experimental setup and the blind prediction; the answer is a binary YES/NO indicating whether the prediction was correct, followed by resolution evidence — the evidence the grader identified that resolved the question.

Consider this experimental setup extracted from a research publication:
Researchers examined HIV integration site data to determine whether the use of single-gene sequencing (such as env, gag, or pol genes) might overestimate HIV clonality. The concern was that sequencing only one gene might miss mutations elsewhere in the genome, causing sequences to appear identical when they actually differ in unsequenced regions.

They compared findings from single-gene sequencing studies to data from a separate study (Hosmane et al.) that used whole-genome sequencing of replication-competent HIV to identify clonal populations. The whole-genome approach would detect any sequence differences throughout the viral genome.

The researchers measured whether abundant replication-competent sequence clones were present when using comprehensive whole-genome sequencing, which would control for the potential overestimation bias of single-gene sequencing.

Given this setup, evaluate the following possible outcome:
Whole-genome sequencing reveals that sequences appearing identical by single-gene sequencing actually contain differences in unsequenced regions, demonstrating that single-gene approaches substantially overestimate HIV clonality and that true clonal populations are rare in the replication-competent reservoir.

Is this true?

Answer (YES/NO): NO